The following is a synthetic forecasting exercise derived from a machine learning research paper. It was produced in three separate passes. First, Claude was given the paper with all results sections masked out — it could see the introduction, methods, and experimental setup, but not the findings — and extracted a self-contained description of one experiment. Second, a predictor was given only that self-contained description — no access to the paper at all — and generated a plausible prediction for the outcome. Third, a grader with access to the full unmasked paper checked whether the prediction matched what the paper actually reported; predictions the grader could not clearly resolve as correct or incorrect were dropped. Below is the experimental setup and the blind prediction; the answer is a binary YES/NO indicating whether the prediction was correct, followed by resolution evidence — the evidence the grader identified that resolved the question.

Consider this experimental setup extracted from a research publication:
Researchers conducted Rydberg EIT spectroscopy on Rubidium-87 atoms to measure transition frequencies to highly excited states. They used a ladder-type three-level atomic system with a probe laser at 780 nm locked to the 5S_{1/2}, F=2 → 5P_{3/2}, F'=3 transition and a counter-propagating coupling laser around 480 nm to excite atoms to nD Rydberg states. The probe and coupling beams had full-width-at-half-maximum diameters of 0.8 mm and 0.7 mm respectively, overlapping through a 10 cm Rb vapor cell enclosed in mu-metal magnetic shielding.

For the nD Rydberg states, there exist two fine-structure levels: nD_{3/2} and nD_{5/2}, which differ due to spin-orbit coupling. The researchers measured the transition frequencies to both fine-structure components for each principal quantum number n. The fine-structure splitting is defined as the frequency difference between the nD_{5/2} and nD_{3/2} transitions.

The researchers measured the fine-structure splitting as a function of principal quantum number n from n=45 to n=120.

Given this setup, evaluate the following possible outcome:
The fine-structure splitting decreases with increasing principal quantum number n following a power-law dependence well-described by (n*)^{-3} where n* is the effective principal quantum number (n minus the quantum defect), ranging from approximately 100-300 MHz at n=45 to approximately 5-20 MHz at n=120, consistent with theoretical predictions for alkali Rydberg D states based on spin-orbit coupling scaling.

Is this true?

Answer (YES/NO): NO